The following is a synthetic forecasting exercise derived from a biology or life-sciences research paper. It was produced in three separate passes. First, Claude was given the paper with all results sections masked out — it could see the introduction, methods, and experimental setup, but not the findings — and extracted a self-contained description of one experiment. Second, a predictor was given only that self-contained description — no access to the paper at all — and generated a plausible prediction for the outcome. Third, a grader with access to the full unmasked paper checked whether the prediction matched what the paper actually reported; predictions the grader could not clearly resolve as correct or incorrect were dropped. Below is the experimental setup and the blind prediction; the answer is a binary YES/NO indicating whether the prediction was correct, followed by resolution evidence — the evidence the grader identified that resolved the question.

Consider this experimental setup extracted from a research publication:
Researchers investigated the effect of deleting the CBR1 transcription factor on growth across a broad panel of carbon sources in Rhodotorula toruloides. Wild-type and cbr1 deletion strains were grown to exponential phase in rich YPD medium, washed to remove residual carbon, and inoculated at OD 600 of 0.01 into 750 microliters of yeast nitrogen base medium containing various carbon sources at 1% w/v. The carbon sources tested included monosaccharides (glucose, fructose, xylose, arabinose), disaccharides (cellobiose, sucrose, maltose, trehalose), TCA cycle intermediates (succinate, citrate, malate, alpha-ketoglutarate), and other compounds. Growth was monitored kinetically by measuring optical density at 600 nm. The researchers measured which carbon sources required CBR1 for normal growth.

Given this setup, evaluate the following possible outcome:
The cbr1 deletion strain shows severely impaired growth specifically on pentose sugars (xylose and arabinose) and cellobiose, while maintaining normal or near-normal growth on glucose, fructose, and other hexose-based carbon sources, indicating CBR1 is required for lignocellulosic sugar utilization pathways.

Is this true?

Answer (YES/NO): NO